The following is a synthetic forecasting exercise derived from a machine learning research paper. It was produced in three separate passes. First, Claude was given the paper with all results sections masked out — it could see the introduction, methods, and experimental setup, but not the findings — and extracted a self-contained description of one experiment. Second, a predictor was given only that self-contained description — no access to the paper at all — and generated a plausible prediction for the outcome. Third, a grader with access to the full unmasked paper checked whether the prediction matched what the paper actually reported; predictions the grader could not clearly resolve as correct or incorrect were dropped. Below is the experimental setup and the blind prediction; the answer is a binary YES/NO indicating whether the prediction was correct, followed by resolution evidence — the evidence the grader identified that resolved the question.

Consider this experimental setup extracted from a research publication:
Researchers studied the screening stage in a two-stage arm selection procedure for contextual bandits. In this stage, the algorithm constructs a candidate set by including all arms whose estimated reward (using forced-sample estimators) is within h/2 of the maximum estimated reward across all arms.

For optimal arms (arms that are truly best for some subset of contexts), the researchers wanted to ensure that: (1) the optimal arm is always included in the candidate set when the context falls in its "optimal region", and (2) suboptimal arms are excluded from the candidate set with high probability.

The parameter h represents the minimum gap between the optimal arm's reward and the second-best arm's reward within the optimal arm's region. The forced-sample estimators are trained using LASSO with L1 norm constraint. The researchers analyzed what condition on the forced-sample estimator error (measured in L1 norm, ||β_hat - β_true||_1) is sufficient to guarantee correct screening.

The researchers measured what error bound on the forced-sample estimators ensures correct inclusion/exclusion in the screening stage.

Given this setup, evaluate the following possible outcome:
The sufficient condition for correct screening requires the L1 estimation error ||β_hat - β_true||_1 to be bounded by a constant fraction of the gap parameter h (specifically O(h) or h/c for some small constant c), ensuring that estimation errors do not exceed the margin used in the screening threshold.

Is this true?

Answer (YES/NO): NO